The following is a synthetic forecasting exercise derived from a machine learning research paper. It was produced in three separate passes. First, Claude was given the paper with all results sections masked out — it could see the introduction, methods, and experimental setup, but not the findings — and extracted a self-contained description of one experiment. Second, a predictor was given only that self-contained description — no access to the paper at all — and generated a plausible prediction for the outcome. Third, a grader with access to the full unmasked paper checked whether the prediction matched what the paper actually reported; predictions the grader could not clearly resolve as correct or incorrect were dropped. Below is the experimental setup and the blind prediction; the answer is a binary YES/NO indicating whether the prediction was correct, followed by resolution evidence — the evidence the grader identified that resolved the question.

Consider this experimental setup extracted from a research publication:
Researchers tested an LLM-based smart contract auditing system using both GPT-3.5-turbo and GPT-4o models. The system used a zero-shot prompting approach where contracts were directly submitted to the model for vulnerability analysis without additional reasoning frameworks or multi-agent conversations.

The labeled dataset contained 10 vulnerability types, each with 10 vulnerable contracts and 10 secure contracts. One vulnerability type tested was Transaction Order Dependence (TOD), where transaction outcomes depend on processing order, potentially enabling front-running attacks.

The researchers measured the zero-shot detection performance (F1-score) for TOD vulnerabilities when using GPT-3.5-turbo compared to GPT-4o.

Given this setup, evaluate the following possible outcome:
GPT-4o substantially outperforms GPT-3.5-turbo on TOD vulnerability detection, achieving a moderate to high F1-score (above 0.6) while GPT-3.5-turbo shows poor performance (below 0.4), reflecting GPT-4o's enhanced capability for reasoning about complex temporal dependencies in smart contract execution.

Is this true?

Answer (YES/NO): NO